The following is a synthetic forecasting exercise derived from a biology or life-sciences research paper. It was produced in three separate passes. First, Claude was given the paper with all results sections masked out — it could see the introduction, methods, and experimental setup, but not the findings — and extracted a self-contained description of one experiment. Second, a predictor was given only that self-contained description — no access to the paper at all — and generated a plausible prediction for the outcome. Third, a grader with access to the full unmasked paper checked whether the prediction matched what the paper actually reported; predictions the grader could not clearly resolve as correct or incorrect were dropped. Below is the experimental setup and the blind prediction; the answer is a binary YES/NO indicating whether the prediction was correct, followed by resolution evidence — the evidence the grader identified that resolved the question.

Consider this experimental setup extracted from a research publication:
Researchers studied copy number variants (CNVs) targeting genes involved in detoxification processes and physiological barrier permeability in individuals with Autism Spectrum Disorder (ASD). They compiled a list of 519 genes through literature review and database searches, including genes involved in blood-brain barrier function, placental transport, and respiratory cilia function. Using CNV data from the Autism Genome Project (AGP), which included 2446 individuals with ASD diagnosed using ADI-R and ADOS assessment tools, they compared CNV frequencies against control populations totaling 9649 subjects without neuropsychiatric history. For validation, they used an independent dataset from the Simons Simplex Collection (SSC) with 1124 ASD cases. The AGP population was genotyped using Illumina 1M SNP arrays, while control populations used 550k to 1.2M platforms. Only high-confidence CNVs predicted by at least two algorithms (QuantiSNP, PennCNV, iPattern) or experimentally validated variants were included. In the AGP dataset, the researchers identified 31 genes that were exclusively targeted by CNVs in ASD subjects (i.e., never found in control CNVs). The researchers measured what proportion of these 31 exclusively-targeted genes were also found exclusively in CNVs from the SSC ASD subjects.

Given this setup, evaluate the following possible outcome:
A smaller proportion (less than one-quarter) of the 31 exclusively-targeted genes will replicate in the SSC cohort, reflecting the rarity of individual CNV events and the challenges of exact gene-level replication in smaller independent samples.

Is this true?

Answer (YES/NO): NO